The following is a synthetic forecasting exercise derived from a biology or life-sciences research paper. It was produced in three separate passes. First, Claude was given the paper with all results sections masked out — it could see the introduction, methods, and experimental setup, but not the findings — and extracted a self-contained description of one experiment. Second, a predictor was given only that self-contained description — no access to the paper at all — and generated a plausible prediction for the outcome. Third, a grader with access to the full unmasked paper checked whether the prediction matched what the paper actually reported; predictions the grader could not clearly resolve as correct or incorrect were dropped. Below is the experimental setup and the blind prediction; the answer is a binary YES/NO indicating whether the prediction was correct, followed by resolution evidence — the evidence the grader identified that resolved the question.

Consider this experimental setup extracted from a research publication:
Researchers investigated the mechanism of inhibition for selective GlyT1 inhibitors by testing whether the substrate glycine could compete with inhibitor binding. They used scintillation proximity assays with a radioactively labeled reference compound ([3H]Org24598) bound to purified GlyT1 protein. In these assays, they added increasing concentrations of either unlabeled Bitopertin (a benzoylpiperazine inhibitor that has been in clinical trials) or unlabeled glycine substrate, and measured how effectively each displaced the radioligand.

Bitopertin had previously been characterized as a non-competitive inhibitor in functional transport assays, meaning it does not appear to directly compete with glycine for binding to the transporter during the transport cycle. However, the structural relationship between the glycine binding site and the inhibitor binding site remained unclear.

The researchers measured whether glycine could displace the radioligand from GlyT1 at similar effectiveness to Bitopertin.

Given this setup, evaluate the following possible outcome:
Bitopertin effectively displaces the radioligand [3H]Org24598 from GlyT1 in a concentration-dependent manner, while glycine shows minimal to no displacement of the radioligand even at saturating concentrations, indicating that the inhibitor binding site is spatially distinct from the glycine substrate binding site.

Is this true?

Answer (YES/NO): NO